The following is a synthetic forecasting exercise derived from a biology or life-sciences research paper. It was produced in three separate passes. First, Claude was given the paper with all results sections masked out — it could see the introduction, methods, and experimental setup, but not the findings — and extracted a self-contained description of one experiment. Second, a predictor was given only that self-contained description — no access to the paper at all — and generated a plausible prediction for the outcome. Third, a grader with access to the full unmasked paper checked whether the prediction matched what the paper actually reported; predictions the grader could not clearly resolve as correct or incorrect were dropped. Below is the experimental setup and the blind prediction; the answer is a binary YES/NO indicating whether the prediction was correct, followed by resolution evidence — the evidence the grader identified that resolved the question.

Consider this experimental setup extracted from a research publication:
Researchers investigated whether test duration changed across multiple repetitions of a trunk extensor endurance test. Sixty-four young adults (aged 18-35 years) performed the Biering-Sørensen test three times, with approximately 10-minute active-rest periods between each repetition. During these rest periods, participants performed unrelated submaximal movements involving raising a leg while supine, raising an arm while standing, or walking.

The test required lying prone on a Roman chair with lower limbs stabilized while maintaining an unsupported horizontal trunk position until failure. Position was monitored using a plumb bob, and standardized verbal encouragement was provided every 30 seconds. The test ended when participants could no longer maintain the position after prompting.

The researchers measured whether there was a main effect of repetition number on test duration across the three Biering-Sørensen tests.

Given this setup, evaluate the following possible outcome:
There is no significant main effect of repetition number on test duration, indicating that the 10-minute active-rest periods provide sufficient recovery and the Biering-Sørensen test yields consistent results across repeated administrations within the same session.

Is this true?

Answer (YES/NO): NO